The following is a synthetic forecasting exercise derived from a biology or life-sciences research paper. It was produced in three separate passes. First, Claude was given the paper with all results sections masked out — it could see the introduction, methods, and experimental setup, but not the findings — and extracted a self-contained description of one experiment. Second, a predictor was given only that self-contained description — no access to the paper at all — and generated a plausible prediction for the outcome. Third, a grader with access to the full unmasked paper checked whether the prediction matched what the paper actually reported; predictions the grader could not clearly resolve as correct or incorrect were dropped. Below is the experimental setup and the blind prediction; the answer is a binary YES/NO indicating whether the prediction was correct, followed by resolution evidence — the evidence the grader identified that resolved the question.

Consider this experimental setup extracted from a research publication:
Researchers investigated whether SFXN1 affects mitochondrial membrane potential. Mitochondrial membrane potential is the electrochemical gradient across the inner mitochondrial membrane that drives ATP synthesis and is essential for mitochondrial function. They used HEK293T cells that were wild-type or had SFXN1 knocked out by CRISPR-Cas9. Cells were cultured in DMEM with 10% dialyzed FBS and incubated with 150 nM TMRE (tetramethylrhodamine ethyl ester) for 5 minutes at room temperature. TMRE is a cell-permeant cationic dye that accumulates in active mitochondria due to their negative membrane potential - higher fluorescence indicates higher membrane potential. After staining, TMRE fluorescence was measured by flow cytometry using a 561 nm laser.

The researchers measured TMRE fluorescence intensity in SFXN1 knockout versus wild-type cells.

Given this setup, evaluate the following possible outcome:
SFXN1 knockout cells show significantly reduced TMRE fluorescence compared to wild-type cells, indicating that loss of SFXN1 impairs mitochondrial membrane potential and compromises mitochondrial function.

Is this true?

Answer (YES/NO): NO